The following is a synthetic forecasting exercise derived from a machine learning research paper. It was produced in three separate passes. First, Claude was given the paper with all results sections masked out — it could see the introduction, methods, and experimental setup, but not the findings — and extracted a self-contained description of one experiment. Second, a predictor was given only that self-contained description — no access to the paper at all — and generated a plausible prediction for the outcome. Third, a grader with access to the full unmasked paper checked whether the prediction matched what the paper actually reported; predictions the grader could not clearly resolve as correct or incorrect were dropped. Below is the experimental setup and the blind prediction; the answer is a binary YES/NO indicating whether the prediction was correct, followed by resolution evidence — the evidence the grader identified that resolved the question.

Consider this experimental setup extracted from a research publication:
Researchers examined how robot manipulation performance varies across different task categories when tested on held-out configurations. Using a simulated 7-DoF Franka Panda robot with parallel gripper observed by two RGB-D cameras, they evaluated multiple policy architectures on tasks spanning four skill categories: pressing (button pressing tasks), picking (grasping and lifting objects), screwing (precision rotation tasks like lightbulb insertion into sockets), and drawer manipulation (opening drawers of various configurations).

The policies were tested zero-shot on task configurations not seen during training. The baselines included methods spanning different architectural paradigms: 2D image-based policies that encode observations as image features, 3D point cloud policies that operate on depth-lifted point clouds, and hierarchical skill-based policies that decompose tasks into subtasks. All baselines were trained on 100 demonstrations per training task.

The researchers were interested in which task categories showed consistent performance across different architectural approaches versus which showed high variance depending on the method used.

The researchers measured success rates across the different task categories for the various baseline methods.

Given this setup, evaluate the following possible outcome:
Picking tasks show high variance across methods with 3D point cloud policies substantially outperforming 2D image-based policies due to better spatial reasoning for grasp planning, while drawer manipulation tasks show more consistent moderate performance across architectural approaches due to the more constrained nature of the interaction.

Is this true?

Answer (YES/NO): NO